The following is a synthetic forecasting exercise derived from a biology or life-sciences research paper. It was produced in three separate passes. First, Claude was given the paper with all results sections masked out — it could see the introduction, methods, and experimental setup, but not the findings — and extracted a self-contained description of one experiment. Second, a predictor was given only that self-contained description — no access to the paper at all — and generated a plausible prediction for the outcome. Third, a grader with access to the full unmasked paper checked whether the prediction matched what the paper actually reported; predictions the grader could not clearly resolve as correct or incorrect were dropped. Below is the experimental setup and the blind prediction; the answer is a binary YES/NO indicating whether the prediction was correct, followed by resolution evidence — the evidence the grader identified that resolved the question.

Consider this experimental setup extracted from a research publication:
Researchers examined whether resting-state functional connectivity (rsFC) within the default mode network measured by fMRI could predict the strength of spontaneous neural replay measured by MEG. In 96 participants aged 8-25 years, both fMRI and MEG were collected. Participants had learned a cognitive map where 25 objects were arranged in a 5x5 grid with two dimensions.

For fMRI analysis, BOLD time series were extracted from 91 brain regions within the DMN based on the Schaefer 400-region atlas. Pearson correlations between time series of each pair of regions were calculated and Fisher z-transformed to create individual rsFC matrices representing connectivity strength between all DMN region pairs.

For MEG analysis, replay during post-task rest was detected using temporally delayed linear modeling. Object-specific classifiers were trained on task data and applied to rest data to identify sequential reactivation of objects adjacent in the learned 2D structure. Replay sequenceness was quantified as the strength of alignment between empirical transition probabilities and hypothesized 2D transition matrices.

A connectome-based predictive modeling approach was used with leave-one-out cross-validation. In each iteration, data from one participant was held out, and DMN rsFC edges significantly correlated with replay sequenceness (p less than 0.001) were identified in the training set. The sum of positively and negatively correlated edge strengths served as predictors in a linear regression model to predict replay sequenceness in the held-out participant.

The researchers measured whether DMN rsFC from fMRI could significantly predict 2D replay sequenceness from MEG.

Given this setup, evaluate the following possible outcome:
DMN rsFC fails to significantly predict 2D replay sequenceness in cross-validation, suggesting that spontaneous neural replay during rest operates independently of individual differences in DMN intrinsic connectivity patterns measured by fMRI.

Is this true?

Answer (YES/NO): NO